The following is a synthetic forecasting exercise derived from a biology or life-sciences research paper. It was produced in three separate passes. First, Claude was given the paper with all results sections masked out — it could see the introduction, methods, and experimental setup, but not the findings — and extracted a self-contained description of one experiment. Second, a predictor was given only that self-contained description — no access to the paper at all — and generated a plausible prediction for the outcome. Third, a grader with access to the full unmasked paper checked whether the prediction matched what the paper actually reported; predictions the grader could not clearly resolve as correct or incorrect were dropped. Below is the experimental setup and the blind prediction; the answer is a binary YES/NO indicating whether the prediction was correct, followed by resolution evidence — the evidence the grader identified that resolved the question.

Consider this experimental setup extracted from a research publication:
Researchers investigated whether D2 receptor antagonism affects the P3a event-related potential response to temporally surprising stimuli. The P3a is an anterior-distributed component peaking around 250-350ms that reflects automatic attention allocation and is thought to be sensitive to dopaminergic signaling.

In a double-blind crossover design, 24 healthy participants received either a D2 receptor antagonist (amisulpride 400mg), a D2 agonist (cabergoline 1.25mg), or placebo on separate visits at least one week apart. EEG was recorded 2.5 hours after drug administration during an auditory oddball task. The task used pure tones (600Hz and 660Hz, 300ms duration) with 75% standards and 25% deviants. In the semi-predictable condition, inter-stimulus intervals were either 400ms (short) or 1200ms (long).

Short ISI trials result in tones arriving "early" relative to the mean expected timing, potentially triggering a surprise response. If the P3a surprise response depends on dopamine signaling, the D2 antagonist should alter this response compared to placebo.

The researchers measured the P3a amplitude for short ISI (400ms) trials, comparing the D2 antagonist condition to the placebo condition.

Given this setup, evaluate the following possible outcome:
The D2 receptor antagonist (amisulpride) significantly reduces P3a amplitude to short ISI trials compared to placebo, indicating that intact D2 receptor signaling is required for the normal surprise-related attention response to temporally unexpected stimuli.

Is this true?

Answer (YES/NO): NO